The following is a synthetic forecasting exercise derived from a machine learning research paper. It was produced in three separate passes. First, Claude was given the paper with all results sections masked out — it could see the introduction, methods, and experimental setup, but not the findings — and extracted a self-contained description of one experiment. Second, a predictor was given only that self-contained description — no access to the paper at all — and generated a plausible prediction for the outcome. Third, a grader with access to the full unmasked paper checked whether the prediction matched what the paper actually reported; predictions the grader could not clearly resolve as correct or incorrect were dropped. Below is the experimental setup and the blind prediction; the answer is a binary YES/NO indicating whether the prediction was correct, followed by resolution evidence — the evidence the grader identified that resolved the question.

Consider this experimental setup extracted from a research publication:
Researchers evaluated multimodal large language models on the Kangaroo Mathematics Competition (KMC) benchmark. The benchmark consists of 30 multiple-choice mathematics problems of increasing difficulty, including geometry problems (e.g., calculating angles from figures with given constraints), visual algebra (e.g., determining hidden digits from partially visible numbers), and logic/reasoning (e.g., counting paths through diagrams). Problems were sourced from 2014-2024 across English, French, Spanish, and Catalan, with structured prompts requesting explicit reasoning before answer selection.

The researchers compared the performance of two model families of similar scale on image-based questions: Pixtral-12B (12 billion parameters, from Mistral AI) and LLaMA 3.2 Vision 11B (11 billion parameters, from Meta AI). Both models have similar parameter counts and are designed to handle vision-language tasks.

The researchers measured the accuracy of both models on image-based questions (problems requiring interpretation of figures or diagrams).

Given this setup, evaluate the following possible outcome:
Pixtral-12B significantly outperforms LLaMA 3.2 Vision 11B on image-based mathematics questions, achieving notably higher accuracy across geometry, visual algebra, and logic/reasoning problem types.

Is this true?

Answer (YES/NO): YES